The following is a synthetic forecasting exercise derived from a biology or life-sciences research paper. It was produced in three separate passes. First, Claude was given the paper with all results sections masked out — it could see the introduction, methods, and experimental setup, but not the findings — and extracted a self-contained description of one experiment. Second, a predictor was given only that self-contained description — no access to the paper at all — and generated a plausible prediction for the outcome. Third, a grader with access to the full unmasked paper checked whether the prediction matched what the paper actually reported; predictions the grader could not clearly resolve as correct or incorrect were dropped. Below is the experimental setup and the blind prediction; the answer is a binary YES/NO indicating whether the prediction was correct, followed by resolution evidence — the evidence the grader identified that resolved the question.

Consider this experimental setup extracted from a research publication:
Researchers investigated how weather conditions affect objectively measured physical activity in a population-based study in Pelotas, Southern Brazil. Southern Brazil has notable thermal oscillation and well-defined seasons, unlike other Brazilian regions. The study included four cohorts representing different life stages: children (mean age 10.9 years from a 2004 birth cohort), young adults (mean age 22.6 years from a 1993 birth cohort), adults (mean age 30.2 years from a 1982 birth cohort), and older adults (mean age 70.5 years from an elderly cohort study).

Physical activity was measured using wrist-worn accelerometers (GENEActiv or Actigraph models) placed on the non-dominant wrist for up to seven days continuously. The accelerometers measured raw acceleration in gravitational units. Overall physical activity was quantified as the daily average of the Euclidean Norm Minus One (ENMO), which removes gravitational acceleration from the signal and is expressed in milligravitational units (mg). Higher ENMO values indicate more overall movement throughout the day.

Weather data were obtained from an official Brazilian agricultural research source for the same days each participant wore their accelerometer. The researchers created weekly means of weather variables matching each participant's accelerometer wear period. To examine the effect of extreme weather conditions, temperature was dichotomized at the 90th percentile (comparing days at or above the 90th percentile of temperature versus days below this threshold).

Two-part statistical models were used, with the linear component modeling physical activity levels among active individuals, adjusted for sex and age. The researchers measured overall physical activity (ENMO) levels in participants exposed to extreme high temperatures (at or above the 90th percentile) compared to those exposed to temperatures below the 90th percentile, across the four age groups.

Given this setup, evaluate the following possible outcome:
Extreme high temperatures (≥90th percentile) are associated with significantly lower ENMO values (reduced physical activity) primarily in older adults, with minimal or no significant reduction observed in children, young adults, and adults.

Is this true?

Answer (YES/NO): NO